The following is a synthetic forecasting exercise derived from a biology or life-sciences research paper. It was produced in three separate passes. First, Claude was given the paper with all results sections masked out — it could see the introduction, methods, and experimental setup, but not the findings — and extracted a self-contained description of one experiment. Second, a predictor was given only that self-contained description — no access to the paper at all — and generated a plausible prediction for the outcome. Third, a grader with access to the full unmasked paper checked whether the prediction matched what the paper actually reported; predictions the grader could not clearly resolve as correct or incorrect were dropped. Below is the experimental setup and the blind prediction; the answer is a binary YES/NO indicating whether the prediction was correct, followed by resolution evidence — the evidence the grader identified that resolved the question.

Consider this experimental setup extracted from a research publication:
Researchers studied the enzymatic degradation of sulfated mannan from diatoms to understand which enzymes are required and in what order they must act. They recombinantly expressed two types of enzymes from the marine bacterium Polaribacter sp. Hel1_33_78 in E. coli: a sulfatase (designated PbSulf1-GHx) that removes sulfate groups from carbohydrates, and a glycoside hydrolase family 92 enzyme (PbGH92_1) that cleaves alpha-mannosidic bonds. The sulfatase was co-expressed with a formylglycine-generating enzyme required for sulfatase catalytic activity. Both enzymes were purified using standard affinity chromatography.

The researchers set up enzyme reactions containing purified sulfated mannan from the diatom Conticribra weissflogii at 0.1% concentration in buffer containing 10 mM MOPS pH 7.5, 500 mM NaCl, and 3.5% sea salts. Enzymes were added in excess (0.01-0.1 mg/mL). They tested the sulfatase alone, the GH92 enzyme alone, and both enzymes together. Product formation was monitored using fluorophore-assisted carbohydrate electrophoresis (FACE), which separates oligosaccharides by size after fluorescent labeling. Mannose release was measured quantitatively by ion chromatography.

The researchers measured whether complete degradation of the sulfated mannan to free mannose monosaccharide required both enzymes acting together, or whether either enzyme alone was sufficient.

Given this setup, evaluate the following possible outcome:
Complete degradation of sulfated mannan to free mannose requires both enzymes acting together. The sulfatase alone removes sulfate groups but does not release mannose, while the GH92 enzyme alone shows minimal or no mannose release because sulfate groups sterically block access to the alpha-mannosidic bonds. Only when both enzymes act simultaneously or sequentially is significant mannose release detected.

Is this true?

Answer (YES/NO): NO